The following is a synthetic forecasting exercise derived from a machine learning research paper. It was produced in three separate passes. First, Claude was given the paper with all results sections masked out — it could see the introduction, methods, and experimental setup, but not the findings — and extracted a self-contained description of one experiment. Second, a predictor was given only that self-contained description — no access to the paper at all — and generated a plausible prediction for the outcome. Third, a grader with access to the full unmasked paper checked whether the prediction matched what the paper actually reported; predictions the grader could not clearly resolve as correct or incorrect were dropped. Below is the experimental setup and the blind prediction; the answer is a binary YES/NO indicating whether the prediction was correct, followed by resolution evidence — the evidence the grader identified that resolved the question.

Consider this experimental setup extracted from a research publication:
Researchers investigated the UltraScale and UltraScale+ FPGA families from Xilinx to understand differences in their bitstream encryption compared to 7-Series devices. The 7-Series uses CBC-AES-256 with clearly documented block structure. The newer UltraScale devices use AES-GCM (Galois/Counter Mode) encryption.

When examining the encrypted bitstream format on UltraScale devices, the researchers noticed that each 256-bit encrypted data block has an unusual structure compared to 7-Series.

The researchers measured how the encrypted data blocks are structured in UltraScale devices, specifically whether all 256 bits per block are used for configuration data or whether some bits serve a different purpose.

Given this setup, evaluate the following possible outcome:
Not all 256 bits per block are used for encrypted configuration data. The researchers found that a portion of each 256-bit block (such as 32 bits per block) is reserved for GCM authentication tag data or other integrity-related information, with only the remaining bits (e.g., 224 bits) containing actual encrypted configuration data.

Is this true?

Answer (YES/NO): YES